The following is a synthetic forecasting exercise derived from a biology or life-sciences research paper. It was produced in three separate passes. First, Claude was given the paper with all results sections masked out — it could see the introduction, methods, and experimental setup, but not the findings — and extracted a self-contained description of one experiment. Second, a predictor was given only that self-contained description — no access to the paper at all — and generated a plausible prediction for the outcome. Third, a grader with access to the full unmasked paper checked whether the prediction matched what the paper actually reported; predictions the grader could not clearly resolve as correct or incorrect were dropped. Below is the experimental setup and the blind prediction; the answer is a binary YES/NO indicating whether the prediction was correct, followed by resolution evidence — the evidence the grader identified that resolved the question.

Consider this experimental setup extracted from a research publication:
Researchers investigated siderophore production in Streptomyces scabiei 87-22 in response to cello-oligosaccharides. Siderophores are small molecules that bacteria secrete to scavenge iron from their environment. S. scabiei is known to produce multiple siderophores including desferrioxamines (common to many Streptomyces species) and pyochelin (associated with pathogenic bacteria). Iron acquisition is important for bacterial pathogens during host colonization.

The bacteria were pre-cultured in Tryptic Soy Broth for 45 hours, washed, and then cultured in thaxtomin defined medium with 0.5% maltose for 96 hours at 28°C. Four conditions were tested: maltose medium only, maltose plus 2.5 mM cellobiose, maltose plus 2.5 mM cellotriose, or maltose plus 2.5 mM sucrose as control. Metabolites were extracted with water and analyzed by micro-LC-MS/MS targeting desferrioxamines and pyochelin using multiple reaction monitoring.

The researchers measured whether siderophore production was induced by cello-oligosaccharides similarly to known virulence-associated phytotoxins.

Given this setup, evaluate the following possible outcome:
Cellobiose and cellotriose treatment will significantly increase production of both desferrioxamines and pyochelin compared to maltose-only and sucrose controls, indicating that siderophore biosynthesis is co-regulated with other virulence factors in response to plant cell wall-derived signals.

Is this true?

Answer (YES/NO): NO